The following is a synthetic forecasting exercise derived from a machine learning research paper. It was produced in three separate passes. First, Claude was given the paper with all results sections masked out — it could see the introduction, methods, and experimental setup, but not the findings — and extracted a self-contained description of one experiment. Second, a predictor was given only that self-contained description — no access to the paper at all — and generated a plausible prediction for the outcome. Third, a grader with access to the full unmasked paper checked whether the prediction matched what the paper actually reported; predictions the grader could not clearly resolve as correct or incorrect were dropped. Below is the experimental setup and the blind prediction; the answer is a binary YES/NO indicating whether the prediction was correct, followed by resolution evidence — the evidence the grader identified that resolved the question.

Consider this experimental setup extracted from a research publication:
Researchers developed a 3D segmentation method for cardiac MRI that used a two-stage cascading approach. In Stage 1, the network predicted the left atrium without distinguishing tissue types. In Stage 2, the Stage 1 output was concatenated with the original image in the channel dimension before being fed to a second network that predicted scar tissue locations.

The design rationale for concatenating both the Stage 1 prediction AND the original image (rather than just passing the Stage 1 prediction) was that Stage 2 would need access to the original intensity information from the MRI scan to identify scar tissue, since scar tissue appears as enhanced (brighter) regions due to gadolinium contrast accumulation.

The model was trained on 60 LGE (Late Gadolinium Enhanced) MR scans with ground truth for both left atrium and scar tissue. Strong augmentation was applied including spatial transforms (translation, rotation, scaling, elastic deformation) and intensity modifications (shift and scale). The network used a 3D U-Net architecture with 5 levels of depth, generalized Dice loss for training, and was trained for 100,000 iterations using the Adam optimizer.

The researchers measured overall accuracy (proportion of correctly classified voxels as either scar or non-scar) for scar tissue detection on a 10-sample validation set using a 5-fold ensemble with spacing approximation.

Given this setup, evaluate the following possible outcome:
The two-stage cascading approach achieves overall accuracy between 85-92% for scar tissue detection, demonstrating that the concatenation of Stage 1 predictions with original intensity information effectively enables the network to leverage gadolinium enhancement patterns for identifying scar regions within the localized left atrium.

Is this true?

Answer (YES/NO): NO